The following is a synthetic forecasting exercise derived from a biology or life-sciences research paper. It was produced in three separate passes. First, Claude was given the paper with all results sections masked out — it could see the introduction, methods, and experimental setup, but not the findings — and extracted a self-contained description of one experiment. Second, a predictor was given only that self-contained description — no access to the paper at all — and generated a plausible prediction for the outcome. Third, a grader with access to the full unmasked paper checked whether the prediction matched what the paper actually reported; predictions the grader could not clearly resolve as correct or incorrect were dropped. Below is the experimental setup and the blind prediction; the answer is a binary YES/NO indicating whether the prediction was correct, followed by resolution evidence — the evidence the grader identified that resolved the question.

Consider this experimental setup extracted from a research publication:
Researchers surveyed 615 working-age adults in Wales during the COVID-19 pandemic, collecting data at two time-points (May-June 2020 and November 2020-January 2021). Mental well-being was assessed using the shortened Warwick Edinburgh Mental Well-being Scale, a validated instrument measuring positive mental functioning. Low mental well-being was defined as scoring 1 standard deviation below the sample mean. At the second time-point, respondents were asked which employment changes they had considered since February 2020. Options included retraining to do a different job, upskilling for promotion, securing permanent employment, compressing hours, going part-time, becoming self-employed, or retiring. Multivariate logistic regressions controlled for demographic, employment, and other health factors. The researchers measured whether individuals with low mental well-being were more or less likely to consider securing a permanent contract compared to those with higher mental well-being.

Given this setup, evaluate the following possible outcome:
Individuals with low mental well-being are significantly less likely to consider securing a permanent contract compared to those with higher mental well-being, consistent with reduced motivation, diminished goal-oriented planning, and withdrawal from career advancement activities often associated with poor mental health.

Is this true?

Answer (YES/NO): NO